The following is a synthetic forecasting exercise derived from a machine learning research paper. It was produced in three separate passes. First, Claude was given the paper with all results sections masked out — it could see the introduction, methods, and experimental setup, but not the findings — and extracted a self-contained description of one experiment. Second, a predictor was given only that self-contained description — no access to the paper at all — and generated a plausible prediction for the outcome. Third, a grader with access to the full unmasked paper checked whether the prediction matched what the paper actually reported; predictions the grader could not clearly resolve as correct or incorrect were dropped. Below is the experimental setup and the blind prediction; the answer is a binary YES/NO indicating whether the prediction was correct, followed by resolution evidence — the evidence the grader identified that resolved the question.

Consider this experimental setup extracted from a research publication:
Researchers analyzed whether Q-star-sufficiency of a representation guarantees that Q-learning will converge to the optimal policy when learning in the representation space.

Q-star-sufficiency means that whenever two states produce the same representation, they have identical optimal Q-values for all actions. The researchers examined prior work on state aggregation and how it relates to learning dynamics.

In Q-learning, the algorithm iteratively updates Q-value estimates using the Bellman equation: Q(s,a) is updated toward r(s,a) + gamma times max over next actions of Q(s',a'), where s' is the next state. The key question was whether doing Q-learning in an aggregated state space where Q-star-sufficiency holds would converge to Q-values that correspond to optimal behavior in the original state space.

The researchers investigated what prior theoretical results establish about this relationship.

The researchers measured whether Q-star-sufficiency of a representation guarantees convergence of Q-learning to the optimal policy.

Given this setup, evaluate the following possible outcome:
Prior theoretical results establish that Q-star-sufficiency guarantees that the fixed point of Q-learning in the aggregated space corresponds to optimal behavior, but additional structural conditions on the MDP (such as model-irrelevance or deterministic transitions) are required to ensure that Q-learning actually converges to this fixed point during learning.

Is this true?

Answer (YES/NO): NO